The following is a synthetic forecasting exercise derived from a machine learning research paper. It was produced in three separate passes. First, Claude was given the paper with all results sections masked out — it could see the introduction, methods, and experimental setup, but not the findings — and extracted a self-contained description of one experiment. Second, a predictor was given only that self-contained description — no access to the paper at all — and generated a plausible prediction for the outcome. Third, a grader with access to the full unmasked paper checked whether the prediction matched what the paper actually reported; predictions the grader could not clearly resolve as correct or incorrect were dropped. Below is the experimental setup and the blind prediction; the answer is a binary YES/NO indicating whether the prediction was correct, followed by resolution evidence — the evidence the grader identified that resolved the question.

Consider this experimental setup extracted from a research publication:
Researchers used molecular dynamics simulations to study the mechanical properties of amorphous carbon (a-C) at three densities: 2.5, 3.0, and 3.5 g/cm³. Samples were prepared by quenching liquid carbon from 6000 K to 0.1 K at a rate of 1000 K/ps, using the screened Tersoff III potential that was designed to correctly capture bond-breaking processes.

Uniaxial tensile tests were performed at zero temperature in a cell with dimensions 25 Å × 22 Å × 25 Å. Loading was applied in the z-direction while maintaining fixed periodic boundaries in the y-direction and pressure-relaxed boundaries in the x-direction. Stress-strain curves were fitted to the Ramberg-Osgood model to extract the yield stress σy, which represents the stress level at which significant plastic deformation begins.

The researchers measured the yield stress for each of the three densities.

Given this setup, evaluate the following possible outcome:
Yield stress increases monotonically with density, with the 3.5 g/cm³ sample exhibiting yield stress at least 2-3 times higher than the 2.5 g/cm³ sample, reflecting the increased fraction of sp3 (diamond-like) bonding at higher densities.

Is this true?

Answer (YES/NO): NO